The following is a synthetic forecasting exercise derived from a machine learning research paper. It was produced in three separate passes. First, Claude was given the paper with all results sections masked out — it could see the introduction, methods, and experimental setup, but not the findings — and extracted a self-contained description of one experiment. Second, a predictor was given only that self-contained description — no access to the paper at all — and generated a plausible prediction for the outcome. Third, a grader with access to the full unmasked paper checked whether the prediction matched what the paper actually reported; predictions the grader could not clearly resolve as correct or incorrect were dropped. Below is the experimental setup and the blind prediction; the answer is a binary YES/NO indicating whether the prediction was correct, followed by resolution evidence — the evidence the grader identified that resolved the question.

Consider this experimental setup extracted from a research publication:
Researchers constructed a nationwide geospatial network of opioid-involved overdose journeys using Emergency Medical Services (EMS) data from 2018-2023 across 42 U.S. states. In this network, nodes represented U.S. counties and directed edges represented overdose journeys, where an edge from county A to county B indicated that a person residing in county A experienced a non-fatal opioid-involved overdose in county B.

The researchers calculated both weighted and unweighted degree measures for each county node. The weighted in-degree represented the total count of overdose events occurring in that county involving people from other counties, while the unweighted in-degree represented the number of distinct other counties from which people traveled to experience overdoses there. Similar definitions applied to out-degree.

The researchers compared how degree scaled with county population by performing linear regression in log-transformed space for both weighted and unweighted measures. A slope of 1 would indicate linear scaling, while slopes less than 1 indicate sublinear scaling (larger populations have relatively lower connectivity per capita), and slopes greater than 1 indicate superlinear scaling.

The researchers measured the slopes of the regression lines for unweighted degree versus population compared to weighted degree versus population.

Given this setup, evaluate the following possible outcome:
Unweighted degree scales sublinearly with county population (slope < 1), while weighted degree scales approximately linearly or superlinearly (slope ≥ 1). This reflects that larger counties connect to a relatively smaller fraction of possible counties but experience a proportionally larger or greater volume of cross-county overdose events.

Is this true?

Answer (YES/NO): NO